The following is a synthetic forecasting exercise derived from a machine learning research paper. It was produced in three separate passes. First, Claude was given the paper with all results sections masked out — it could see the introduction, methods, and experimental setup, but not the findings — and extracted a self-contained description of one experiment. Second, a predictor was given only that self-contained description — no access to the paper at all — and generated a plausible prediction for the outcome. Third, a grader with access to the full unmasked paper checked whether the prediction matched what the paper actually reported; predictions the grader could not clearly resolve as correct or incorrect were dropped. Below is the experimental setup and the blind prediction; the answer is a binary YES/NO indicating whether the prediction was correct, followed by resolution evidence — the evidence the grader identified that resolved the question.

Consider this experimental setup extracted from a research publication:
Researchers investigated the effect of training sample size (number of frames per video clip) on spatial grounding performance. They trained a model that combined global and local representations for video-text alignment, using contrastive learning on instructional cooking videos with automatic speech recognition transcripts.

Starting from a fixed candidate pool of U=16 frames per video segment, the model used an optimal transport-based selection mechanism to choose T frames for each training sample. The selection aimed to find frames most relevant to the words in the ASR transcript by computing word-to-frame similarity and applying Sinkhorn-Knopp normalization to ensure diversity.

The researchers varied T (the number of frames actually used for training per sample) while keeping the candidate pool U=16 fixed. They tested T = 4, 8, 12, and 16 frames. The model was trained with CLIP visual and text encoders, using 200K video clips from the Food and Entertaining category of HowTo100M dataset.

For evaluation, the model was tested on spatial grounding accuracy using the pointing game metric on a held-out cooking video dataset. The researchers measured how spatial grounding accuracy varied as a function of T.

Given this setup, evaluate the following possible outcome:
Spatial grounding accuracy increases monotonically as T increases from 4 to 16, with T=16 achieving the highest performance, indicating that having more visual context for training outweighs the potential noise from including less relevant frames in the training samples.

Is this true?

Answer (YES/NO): NO